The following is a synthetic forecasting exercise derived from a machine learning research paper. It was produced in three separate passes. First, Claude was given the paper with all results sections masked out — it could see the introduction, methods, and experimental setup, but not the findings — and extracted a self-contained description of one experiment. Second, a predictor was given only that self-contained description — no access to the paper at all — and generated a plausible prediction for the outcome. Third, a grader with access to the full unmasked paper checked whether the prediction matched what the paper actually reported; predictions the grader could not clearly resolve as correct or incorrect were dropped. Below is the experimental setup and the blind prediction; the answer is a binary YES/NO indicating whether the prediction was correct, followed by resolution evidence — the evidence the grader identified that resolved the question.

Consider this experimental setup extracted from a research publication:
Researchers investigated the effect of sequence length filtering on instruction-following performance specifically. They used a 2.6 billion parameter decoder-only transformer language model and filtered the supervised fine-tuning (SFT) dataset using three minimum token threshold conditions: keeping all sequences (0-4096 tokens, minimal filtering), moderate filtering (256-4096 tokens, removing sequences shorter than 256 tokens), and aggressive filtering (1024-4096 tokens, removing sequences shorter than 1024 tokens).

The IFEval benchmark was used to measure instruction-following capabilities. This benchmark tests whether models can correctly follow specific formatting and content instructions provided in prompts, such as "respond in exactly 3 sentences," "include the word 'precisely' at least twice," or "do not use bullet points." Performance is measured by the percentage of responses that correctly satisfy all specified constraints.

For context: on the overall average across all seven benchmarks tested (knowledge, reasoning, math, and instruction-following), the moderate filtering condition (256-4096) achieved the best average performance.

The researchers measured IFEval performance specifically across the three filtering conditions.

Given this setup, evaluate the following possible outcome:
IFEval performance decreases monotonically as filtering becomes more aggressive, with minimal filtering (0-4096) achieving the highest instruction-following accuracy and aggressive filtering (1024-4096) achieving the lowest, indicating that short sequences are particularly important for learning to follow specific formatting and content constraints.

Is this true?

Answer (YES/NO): YES